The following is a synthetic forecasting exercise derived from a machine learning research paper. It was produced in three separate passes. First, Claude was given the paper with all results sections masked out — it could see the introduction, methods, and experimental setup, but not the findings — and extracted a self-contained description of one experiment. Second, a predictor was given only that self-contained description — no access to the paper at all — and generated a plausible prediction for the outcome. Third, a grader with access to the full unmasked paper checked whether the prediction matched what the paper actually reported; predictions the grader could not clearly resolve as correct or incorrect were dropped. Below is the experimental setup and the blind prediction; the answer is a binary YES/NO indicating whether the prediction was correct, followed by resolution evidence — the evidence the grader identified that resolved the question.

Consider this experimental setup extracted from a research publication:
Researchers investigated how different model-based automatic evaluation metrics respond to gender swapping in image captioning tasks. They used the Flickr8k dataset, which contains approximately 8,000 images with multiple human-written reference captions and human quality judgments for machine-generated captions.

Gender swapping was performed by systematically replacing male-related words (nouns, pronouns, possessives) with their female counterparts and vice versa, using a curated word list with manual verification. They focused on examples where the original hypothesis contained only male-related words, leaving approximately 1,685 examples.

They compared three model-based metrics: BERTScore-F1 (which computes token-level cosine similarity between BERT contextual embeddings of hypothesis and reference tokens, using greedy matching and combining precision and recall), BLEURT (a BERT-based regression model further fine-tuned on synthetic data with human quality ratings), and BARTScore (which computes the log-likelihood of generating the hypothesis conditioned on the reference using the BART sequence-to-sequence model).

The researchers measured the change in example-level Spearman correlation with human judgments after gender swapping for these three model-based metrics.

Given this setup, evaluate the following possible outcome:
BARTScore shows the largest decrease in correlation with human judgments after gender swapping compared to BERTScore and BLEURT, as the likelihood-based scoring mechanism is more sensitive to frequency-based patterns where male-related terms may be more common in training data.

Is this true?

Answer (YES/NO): NO